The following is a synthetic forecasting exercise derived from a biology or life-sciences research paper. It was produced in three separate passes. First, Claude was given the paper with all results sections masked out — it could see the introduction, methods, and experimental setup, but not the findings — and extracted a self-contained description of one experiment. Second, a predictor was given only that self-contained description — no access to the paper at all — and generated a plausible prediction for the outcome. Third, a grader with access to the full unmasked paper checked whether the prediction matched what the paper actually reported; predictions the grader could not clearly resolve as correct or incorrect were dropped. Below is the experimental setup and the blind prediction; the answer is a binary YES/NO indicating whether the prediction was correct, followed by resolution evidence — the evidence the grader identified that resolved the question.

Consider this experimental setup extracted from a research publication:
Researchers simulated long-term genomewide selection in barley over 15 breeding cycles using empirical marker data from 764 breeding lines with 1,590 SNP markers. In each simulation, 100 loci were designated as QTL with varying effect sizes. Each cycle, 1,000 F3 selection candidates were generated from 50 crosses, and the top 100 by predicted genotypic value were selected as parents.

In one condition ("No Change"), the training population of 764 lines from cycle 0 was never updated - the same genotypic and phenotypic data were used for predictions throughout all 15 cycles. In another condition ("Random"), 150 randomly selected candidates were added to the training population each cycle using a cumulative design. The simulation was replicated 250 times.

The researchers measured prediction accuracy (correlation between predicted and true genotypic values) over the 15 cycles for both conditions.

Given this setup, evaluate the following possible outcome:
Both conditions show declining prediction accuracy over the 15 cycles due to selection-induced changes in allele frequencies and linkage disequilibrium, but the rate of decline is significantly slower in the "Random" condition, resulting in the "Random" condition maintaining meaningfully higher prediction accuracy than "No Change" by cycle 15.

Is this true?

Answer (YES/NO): YES